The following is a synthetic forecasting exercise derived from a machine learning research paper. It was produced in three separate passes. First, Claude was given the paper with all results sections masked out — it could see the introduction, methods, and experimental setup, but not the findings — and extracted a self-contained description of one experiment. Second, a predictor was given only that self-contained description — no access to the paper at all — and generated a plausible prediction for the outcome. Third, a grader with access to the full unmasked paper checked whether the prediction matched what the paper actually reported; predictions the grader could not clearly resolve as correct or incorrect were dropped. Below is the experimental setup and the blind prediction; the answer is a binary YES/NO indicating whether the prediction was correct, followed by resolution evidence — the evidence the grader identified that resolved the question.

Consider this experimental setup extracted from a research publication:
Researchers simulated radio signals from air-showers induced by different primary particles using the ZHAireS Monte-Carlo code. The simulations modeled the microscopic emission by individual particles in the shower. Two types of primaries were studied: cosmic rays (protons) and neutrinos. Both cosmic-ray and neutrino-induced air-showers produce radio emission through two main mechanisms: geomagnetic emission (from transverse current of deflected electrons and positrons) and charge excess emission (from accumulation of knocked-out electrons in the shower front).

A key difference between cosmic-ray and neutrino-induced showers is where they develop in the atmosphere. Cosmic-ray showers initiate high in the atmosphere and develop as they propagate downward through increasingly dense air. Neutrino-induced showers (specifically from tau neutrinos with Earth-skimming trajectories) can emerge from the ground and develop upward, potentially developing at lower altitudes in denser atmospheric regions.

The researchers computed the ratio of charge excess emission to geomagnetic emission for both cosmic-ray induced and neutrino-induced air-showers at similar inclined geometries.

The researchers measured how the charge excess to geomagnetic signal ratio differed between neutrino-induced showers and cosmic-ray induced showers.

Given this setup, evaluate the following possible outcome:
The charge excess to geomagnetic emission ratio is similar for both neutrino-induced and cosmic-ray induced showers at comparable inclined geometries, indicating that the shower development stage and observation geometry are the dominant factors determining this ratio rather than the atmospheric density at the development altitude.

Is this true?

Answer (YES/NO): NO